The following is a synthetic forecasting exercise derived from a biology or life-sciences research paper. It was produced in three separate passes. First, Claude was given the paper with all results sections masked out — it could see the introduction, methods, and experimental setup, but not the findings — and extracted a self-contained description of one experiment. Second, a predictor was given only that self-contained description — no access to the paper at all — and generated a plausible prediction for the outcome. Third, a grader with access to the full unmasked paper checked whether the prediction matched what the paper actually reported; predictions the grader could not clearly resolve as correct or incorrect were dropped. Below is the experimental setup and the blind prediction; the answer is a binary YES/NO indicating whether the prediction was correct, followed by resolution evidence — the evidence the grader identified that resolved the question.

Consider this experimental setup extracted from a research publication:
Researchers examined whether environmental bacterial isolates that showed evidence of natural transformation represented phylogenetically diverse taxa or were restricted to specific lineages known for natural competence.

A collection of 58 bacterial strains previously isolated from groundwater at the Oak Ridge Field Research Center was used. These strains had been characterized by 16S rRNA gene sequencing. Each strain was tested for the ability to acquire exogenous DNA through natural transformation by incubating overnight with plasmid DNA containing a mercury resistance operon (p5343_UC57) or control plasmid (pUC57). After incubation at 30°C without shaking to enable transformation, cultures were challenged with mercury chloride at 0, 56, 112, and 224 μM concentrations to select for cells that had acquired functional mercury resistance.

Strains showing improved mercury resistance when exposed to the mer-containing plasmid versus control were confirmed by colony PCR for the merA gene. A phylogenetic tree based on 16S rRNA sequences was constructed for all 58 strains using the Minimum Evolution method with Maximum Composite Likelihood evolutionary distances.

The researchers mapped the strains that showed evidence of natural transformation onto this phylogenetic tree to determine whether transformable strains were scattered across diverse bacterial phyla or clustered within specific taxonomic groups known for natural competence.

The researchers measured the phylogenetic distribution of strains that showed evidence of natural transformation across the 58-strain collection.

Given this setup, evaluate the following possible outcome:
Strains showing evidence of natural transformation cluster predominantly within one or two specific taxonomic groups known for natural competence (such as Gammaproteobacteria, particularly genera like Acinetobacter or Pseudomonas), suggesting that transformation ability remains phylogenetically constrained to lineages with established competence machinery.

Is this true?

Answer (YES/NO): NO